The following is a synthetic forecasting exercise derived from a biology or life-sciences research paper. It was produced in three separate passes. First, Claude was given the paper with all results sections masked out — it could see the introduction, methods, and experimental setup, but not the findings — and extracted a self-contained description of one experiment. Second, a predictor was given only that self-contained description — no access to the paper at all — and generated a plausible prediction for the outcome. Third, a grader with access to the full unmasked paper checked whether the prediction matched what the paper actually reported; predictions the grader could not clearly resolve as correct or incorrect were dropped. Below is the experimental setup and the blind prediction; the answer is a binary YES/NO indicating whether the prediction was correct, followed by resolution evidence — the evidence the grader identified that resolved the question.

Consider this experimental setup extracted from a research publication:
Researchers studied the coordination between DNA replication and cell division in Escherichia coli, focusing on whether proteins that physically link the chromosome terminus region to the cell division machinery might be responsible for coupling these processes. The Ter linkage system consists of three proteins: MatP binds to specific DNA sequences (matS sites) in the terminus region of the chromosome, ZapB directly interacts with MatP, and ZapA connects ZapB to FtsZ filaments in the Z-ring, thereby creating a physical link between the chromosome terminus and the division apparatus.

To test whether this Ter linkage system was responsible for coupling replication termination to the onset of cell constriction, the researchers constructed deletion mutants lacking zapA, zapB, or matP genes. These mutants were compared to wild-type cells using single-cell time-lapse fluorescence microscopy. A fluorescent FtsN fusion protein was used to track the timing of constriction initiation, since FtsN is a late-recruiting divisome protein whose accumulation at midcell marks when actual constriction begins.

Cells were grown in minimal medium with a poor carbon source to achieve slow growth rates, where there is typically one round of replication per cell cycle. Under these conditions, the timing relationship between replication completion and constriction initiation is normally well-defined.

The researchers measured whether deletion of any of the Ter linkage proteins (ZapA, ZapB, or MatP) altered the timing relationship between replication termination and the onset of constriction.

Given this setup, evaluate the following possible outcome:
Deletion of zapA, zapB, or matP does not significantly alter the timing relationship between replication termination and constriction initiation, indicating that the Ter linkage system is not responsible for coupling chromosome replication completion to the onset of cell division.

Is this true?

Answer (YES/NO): NO